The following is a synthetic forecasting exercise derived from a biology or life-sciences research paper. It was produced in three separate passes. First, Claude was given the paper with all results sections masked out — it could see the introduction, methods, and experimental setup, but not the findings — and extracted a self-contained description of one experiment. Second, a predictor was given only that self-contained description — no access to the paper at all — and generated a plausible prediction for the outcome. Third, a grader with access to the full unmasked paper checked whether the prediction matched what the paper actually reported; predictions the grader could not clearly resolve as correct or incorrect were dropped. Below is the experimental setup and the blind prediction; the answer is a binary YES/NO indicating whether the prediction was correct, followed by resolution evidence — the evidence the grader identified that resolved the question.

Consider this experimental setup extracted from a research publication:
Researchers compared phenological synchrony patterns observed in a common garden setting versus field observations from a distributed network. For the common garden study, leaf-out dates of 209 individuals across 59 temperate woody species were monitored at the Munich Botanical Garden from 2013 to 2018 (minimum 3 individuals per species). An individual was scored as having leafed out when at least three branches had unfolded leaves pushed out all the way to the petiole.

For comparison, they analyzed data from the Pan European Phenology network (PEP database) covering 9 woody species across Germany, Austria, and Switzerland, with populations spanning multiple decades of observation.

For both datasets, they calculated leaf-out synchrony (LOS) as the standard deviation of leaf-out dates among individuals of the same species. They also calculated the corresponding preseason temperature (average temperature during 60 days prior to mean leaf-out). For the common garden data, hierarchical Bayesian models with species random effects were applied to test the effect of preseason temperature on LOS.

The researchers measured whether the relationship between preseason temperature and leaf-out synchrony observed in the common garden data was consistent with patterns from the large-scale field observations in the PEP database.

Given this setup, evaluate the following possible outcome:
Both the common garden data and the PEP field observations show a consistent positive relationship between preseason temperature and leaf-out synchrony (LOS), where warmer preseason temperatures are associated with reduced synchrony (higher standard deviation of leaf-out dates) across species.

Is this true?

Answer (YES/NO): YES